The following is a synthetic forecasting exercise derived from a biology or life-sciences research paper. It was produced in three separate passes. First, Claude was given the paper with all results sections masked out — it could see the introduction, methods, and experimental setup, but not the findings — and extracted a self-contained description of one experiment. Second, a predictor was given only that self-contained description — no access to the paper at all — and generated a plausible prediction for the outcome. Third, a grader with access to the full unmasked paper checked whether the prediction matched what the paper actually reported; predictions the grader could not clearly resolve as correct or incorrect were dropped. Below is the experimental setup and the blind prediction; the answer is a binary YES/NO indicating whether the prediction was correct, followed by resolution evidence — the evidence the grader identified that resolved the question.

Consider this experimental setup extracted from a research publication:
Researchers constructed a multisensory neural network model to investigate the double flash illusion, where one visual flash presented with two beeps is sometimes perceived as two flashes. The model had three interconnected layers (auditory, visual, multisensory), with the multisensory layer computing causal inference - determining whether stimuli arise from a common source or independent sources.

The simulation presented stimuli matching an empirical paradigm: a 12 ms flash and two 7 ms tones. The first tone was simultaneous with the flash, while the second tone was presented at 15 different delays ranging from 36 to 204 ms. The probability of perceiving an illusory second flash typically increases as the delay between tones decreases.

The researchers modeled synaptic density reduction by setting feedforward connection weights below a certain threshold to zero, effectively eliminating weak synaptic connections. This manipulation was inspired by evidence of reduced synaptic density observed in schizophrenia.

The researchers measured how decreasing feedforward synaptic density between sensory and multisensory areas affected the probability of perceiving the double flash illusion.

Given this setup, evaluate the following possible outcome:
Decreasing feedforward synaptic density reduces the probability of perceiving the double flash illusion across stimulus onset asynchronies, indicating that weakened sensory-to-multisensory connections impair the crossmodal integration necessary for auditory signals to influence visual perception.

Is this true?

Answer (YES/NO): YES